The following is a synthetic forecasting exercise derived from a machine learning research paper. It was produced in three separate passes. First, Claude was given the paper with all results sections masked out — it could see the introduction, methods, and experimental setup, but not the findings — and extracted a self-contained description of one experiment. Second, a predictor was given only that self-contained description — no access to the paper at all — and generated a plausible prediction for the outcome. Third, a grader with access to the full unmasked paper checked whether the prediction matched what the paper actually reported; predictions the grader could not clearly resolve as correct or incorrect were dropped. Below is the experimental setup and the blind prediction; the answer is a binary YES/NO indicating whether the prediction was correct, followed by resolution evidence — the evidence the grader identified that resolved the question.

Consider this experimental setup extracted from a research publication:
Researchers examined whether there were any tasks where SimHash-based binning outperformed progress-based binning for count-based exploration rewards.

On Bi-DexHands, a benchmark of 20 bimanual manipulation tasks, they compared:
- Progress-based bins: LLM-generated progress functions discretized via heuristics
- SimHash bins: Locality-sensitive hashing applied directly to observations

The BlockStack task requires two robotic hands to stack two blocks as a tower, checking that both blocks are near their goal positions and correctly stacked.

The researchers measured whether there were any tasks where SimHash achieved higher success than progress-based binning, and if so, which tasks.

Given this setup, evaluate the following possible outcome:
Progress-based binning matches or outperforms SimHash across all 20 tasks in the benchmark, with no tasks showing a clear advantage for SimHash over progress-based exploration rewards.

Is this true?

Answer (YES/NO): YES